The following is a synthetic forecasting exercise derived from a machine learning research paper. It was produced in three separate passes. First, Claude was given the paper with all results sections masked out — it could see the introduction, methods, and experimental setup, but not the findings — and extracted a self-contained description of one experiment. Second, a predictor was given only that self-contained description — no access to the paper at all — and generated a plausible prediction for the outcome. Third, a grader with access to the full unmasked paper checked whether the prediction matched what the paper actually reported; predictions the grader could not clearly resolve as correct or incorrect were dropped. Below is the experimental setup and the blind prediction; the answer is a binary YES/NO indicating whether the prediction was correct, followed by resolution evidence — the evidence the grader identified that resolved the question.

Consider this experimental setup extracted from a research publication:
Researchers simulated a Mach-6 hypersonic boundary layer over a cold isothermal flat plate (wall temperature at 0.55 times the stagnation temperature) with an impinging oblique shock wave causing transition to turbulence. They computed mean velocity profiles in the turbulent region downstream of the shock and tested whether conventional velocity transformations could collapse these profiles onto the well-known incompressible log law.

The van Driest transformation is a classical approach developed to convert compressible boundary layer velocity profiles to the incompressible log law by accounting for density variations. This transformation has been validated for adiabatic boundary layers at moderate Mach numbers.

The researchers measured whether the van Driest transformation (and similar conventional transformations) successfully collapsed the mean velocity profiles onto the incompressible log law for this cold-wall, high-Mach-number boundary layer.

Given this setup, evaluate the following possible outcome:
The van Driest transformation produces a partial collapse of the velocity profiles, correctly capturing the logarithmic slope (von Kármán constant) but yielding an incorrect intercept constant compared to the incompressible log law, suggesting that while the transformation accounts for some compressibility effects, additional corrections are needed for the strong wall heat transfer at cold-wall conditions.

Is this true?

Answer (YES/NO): NO